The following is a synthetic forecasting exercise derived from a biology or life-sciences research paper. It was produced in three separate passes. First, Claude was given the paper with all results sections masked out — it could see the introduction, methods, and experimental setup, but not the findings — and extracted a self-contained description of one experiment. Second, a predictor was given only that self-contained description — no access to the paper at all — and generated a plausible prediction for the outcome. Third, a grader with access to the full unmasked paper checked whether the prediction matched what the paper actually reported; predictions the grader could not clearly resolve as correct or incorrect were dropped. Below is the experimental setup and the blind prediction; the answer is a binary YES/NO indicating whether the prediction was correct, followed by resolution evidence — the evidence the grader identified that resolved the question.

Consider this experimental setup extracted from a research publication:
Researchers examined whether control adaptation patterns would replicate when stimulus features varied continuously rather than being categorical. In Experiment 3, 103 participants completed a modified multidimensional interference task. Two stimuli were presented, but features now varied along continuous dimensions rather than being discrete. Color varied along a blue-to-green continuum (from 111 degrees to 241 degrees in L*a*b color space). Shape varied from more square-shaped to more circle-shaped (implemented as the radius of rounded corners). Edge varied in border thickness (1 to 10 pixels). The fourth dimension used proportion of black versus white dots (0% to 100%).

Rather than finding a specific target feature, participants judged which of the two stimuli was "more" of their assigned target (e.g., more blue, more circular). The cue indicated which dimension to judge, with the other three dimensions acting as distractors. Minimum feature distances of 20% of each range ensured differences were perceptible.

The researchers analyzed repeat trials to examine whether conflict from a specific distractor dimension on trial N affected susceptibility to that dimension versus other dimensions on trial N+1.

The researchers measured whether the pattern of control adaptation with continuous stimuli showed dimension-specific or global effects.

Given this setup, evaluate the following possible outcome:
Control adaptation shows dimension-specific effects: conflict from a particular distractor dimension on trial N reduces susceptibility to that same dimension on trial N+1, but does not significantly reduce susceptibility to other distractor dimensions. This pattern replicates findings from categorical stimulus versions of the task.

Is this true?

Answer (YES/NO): YES